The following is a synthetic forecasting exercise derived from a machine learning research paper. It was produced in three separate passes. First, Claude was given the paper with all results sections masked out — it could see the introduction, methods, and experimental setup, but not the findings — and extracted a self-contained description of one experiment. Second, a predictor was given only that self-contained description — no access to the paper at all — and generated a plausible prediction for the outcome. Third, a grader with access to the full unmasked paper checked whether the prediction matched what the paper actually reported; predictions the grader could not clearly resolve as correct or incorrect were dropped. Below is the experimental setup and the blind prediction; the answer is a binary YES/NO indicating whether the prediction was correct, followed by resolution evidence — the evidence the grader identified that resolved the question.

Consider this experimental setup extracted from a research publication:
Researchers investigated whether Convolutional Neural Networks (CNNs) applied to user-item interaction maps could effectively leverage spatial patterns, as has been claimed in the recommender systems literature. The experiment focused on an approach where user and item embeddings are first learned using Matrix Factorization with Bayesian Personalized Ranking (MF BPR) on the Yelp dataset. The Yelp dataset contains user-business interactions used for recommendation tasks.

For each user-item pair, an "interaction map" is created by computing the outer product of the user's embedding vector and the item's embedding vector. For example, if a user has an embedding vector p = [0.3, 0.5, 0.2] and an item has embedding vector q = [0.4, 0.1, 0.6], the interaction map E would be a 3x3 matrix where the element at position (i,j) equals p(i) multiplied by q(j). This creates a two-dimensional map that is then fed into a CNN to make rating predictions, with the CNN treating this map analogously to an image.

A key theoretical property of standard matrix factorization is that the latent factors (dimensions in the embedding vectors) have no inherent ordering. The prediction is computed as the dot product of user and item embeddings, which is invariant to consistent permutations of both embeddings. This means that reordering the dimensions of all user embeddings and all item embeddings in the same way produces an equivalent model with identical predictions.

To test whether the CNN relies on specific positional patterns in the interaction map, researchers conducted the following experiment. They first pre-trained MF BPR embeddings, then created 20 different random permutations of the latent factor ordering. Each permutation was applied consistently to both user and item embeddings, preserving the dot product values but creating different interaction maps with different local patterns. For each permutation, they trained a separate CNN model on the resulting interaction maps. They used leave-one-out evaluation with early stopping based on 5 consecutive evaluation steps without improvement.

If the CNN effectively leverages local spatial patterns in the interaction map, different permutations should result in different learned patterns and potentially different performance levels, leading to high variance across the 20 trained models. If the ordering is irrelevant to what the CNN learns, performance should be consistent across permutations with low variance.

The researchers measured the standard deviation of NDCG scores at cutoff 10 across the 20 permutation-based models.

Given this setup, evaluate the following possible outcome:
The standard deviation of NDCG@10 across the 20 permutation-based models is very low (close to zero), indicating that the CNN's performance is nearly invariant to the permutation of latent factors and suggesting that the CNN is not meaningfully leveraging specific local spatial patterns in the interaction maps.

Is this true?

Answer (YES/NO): YES